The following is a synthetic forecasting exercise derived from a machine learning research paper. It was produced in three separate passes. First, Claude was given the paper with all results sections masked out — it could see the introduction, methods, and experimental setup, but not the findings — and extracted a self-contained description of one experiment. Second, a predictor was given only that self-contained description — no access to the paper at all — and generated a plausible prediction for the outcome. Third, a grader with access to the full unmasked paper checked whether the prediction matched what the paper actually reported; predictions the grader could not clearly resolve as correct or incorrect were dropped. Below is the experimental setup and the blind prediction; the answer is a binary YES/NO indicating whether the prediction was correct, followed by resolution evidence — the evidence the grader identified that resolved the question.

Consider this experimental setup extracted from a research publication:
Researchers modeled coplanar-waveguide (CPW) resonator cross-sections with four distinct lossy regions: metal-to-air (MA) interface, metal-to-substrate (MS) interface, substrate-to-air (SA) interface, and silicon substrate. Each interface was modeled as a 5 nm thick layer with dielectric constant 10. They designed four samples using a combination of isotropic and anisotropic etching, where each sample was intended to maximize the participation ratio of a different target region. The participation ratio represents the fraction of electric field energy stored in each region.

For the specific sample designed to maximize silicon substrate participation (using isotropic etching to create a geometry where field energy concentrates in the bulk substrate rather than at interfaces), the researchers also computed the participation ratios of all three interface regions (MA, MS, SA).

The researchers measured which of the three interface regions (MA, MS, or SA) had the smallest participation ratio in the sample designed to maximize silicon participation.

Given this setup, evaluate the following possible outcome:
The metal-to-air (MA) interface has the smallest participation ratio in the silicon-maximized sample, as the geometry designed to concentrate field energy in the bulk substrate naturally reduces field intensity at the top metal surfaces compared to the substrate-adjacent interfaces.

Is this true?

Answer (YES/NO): YES